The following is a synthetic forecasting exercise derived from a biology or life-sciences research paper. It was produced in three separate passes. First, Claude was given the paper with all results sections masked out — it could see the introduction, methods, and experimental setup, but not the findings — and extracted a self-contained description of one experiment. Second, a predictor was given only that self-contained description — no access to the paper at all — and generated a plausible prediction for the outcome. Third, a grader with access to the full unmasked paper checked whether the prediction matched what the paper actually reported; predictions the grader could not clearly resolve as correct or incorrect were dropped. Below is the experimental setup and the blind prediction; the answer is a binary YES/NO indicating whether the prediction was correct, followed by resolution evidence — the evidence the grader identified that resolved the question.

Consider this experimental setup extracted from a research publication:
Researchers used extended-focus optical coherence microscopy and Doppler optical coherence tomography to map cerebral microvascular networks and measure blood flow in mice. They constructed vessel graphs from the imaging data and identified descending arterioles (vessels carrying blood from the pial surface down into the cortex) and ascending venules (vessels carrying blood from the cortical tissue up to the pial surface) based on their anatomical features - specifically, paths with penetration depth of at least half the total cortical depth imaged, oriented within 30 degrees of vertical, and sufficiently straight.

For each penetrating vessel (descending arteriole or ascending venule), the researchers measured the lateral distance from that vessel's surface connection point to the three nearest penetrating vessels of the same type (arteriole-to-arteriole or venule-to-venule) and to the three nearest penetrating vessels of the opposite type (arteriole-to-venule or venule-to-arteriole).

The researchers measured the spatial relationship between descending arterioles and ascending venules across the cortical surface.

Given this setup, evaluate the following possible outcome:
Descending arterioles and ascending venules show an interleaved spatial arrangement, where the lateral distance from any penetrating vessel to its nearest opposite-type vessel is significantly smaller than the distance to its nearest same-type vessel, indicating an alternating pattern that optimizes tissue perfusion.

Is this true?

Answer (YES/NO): NO